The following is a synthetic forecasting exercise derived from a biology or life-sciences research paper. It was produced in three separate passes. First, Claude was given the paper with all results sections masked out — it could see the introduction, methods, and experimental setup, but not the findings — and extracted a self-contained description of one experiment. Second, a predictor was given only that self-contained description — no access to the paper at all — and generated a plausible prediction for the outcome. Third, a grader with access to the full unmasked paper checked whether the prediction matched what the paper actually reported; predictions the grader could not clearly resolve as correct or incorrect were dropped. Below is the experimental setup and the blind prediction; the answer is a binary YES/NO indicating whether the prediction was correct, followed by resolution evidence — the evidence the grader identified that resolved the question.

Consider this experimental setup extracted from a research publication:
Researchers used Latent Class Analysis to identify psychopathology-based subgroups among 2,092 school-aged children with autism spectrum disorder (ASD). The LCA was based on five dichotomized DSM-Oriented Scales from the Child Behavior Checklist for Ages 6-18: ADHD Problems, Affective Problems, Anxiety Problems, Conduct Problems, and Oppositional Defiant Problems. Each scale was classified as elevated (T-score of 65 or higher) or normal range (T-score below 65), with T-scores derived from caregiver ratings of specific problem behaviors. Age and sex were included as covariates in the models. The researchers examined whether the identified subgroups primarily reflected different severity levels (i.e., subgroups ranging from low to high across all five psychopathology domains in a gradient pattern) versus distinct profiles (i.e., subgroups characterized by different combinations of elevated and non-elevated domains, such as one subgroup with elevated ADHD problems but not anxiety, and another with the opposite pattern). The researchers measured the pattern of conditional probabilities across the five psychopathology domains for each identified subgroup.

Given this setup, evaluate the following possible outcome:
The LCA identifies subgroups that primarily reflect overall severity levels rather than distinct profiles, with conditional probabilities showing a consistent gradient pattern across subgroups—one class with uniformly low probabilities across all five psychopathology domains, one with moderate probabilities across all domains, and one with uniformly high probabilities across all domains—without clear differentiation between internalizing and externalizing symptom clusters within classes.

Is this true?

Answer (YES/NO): NO